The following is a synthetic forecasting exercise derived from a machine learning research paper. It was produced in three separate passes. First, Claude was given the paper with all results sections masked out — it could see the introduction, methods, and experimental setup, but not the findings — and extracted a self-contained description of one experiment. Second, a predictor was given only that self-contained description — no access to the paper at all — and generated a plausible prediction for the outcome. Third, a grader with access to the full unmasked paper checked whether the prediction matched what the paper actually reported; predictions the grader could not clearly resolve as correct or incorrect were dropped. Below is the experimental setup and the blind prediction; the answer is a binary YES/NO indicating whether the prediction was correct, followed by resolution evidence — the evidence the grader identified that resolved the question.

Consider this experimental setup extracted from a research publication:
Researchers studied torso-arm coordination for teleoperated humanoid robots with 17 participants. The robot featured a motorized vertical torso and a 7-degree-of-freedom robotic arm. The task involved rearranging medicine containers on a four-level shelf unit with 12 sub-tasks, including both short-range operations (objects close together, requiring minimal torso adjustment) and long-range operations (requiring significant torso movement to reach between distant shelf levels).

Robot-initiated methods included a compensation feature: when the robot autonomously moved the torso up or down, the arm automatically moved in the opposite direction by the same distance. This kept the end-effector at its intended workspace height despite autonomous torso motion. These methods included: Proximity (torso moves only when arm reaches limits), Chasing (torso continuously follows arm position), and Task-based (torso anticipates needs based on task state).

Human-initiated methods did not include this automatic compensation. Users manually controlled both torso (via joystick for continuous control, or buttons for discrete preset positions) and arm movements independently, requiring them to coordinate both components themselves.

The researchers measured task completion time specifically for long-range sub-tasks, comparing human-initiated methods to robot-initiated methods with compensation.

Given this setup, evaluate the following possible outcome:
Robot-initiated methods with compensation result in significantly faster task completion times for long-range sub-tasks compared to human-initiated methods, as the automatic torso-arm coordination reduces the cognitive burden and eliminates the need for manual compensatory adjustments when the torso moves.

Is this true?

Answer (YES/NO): NO